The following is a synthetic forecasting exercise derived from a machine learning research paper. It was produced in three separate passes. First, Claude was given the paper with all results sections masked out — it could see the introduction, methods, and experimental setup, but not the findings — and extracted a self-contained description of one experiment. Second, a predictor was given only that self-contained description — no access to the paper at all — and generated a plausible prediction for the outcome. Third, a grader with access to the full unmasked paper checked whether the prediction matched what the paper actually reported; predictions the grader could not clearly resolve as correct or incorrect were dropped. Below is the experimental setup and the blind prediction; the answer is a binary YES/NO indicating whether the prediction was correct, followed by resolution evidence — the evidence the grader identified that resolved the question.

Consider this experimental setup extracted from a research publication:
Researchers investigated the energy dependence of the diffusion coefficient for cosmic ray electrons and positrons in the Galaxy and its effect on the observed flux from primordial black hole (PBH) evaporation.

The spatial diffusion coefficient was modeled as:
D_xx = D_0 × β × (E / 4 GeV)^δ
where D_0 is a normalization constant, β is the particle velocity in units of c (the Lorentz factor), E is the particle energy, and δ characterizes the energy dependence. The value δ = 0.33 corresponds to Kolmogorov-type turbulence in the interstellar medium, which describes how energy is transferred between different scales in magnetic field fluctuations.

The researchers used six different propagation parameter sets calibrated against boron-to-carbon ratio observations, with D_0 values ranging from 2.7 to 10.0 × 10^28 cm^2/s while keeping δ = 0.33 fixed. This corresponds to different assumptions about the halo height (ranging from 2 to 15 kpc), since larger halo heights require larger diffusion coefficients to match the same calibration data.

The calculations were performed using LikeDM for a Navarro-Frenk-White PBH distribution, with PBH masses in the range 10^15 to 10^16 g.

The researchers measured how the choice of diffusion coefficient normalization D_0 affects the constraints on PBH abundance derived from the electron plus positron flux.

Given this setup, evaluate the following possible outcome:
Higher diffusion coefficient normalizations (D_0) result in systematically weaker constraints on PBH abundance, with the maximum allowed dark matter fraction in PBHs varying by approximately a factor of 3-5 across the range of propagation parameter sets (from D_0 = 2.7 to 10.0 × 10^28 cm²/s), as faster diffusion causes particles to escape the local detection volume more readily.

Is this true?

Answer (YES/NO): NO